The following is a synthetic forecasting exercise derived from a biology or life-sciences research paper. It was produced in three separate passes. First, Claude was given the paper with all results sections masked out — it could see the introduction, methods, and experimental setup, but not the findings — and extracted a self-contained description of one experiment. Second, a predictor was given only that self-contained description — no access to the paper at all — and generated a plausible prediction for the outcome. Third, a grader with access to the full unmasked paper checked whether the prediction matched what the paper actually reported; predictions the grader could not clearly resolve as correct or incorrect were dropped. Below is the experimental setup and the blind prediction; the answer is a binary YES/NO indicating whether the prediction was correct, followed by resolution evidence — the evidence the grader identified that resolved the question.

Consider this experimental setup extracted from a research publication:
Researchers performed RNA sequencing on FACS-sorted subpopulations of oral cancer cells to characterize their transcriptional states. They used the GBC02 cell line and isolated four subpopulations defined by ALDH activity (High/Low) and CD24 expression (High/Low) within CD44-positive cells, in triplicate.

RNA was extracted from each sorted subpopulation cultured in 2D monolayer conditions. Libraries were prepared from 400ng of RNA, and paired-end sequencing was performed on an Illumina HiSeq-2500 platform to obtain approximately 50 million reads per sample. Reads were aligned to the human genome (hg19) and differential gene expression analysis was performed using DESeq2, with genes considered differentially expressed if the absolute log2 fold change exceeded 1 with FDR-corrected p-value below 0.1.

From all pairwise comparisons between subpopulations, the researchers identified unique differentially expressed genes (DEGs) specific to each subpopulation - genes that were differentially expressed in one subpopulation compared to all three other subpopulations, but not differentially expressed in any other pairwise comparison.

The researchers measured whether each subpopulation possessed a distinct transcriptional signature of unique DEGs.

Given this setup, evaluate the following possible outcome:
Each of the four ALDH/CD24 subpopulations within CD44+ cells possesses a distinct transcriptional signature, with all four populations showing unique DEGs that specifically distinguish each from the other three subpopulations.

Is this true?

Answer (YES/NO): NO